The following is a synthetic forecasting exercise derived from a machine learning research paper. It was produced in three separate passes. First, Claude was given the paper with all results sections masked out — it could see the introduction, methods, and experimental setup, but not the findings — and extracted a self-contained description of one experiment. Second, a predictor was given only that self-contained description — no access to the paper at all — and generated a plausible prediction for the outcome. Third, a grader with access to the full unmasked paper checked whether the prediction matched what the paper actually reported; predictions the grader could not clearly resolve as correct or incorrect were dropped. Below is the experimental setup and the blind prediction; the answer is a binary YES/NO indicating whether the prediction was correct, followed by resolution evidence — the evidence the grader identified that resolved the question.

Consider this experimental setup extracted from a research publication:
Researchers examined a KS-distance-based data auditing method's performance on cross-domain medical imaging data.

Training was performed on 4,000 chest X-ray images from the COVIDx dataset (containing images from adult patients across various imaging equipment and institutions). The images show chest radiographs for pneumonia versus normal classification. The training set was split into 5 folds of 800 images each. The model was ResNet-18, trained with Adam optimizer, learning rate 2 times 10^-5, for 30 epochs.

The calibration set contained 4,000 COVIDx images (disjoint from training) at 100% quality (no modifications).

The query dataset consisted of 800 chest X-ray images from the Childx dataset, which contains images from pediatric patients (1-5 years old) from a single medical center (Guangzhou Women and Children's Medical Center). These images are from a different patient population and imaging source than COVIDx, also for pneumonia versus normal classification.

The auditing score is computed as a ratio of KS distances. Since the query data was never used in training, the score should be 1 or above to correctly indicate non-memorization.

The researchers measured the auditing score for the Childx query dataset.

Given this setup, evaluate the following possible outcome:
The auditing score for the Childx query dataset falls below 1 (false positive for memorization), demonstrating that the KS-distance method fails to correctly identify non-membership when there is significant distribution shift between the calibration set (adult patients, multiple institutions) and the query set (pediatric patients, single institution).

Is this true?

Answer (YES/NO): YES